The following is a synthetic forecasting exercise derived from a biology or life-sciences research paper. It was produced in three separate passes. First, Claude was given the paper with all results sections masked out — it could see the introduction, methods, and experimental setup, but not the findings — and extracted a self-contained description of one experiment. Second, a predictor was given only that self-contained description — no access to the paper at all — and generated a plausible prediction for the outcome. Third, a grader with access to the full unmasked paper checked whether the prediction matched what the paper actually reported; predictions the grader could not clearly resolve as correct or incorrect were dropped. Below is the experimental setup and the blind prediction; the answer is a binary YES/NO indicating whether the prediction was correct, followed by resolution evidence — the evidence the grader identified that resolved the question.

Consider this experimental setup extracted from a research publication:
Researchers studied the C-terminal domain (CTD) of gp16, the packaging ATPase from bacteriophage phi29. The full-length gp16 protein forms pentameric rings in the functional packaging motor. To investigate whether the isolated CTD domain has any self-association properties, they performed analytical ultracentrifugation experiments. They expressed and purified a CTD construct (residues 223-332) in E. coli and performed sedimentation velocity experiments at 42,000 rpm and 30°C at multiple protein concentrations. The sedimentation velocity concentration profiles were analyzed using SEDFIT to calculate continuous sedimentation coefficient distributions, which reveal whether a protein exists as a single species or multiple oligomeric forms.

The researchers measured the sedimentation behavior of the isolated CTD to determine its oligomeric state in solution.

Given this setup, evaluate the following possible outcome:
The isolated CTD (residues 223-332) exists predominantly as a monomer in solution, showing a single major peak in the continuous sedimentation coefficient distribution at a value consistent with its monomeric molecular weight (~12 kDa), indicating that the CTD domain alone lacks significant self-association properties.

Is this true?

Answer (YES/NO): YES